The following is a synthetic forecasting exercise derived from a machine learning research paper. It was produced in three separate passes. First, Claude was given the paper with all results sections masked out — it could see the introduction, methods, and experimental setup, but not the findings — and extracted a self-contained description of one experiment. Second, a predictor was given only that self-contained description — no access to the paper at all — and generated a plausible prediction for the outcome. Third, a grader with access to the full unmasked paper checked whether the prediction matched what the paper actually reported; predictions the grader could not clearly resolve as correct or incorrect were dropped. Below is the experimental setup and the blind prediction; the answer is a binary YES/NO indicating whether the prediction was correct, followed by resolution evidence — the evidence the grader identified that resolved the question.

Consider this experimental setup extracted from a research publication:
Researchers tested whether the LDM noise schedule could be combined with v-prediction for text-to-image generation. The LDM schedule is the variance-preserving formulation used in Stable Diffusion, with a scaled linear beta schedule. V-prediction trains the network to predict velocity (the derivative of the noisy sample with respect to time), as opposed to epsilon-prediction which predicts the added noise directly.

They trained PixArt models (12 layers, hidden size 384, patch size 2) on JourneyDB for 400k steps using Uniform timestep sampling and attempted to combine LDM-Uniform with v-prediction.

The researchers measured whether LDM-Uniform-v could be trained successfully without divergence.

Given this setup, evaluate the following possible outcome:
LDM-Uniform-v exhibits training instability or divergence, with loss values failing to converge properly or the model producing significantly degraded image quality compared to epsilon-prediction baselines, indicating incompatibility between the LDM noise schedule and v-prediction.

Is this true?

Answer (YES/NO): YES